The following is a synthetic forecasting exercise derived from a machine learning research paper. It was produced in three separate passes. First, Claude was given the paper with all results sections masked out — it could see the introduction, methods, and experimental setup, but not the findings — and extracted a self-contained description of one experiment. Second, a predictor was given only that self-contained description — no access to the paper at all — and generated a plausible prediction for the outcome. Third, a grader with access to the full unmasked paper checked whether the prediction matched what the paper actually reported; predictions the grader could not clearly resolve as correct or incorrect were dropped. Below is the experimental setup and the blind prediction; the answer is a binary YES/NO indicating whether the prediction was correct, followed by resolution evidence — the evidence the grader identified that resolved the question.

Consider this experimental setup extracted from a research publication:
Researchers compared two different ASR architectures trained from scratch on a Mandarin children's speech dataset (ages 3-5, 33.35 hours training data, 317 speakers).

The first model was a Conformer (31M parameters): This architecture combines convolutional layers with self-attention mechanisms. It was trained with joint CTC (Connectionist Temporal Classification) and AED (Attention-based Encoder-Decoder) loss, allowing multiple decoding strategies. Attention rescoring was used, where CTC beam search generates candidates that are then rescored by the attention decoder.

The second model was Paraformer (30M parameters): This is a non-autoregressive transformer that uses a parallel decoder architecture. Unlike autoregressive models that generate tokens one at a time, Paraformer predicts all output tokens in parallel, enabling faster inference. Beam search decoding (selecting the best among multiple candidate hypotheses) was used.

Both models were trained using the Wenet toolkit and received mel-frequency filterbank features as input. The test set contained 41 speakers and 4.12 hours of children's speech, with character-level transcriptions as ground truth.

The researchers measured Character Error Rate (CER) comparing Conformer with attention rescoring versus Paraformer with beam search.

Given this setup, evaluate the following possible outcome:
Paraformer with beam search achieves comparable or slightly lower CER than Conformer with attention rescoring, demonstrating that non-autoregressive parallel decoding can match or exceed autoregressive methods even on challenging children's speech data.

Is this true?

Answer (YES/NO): NO